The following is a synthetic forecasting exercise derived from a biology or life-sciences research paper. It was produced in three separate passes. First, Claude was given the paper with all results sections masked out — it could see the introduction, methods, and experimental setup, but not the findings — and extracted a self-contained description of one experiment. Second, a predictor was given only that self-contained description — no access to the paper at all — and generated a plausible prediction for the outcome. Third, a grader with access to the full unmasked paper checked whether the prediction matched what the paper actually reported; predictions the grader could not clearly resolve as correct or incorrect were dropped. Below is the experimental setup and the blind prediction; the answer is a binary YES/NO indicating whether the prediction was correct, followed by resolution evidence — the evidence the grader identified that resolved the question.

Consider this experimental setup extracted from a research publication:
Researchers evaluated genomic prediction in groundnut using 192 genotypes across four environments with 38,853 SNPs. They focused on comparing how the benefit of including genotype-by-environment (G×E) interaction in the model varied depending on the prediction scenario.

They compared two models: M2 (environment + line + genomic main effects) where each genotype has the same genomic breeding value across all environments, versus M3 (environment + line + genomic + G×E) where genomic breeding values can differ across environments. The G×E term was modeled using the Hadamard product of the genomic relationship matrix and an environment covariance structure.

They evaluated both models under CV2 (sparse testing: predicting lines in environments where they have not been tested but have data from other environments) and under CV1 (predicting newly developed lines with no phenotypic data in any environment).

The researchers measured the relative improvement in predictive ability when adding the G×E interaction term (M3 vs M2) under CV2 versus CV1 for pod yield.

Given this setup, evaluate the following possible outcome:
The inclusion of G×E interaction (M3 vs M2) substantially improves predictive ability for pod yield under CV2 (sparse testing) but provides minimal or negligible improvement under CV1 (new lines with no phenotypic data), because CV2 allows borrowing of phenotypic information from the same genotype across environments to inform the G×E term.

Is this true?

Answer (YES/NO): NO